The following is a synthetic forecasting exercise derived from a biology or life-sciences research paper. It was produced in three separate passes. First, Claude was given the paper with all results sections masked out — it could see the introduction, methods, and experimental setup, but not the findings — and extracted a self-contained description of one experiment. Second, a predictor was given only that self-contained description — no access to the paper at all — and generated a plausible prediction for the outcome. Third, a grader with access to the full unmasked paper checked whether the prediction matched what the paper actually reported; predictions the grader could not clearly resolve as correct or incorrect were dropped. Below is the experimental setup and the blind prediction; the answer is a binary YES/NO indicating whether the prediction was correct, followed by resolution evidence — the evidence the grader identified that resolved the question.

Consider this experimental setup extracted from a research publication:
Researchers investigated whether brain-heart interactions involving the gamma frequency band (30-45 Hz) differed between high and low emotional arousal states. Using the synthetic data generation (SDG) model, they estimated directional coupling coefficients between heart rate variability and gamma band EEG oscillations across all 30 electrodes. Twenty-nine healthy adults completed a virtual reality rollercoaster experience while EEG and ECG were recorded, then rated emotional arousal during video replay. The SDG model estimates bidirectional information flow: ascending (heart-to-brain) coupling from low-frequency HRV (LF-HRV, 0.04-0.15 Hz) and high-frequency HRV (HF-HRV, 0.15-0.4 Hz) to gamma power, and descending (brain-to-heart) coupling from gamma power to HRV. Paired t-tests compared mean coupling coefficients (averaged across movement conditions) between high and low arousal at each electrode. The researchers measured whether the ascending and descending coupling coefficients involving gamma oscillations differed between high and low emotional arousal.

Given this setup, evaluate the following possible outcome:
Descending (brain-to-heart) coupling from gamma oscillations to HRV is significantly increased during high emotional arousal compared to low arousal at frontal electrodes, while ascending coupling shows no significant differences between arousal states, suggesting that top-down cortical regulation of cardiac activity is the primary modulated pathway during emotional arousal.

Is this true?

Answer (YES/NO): NO